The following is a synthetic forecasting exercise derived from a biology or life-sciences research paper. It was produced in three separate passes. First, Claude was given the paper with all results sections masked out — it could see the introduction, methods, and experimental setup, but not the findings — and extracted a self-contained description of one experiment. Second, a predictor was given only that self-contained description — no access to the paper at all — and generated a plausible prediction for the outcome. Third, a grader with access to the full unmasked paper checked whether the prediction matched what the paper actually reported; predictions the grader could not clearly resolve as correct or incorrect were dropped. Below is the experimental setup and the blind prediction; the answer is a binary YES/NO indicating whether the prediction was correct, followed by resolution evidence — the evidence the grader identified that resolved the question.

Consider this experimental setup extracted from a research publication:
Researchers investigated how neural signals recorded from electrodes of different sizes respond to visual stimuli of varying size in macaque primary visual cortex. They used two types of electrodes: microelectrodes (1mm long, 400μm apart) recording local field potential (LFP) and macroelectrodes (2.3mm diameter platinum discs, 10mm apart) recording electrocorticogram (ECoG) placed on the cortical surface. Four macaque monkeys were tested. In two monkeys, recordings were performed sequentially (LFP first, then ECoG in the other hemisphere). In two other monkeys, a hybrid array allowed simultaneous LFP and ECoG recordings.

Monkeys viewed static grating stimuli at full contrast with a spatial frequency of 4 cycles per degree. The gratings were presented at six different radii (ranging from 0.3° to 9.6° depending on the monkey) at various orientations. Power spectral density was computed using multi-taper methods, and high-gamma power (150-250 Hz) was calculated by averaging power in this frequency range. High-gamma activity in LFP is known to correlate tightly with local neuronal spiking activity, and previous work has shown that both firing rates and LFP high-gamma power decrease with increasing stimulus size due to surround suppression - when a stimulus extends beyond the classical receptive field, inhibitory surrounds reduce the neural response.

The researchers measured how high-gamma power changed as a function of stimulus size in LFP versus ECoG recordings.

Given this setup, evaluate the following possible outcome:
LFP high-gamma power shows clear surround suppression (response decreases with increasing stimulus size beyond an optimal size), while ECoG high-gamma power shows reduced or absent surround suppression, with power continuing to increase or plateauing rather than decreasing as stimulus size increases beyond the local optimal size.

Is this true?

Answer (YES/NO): NO